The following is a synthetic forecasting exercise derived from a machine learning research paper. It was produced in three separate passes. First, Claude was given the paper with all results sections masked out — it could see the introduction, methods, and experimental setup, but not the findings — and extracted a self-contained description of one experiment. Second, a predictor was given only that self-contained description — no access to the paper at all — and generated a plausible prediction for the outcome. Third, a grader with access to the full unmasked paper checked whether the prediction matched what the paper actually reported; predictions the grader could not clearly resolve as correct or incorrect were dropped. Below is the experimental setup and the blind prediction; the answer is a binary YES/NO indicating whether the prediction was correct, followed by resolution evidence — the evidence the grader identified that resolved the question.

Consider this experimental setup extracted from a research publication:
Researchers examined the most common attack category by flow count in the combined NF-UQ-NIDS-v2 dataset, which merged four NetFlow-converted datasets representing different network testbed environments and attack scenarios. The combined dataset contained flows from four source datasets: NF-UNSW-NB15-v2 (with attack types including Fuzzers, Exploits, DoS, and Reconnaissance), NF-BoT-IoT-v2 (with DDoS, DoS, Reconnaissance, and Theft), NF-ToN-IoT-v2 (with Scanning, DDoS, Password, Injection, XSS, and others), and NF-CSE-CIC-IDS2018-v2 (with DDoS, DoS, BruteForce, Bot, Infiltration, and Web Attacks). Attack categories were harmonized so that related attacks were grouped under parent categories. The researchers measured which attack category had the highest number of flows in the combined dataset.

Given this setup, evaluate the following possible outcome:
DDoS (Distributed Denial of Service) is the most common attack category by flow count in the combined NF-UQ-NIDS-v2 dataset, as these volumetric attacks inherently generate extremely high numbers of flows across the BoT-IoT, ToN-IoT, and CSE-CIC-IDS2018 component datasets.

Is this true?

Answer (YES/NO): YES